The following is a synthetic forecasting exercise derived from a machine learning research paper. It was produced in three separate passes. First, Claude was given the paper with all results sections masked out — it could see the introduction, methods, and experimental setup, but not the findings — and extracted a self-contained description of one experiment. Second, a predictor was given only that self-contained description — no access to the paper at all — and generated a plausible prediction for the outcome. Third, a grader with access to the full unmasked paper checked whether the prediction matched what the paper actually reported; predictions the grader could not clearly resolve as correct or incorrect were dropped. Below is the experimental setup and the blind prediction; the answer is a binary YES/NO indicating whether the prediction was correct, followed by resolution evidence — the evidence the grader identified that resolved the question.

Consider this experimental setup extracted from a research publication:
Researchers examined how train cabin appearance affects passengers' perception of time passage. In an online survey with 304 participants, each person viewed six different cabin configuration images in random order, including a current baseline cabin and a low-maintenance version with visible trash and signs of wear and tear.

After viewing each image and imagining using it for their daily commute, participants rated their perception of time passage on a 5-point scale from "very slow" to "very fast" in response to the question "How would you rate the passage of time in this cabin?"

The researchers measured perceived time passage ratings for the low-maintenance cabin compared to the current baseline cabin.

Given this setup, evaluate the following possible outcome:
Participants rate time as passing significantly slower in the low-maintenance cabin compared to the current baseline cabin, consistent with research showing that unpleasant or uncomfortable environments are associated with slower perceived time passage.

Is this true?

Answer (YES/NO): YES